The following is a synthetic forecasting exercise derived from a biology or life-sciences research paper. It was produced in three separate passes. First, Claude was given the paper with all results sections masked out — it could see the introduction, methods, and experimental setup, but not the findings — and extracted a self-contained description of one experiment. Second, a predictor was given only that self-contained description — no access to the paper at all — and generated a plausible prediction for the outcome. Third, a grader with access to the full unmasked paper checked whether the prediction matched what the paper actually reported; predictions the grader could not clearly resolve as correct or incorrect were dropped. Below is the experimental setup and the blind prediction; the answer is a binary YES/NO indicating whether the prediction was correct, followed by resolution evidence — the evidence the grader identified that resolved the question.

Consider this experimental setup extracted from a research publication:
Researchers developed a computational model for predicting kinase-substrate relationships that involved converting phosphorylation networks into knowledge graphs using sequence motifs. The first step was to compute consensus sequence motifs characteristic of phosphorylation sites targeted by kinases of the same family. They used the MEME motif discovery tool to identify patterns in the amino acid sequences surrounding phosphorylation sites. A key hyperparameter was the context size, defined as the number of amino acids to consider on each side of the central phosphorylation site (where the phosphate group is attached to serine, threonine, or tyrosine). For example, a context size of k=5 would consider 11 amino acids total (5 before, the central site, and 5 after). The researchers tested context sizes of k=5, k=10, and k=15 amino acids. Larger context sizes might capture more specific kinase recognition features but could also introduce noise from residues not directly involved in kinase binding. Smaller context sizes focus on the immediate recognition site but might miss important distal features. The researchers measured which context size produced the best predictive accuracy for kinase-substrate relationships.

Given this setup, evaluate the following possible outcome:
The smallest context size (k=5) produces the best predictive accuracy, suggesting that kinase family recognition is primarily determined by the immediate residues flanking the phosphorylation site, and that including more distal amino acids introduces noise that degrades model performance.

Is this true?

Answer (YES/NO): NO